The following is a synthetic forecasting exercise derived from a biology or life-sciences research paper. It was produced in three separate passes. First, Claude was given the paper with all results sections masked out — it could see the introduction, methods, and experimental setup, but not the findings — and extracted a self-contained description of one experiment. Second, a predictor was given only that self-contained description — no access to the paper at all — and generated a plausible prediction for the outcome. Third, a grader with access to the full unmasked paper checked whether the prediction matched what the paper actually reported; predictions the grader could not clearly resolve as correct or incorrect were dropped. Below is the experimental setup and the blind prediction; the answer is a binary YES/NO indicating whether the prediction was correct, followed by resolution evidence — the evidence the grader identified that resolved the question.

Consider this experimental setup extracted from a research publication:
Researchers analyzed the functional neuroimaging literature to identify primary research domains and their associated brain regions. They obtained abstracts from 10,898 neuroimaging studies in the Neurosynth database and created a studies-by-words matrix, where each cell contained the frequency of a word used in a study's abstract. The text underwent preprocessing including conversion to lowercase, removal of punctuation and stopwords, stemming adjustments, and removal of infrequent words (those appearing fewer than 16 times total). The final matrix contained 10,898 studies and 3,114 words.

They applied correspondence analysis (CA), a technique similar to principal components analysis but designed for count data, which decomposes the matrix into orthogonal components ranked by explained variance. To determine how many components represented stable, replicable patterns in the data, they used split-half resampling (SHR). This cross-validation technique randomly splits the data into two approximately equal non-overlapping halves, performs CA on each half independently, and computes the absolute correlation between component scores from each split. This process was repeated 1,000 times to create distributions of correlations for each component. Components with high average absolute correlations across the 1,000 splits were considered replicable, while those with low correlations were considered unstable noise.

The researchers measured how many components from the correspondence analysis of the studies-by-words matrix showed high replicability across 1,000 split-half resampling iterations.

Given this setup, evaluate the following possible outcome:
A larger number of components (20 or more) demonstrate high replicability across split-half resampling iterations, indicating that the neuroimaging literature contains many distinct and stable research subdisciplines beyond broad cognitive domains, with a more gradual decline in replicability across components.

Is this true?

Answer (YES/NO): NO